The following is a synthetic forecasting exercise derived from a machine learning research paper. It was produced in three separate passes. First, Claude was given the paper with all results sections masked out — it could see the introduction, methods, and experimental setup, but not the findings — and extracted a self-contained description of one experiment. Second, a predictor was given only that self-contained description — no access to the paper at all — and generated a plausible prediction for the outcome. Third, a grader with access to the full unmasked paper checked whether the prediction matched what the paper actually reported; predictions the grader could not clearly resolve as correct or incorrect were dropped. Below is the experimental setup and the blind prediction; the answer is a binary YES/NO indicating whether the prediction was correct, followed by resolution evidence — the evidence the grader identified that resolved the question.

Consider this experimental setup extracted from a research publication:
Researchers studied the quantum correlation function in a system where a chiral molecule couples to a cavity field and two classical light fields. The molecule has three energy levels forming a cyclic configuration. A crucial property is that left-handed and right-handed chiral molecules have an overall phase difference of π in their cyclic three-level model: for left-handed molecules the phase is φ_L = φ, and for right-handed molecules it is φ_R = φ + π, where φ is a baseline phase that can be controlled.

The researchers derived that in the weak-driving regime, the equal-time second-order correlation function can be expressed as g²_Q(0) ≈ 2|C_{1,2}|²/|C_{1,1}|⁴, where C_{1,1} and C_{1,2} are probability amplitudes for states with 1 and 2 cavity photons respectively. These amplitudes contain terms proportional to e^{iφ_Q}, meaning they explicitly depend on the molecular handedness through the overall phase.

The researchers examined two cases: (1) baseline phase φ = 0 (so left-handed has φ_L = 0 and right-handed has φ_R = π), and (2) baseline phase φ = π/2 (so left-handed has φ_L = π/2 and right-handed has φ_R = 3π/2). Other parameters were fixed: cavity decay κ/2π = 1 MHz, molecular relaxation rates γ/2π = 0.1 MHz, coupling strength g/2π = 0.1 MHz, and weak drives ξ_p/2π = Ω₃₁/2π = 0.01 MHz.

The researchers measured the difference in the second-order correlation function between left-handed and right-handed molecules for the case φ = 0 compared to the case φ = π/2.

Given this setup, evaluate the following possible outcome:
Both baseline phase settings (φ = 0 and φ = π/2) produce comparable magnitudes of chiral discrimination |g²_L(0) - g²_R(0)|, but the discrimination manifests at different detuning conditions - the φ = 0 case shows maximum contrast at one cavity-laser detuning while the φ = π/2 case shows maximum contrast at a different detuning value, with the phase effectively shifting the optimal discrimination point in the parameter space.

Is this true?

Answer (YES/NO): YES